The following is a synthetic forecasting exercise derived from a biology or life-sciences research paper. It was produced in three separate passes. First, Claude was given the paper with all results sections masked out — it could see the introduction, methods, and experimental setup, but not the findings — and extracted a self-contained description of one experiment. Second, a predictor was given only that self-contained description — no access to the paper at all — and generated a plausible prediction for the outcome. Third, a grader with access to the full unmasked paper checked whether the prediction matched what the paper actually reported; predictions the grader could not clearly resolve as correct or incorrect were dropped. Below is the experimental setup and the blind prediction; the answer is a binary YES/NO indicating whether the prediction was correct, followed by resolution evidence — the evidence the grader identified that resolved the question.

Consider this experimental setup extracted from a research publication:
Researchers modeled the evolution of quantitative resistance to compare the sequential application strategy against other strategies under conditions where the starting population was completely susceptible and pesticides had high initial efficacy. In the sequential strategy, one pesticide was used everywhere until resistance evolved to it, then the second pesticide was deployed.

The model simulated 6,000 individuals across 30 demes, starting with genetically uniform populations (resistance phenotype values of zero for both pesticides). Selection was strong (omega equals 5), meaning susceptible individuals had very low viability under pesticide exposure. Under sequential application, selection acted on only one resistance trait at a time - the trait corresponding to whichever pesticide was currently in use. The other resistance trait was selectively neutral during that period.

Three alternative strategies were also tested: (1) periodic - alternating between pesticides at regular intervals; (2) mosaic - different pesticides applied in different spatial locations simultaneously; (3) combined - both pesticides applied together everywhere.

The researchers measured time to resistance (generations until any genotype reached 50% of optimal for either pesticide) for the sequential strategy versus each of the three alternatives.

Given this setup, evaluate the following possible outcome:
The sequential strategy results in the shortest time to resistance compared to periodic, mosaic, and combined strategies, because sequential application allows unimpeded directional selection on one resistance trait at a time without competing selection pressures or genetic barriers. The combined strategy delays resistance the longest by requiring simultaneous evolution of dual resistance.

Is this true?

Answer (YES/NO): YES